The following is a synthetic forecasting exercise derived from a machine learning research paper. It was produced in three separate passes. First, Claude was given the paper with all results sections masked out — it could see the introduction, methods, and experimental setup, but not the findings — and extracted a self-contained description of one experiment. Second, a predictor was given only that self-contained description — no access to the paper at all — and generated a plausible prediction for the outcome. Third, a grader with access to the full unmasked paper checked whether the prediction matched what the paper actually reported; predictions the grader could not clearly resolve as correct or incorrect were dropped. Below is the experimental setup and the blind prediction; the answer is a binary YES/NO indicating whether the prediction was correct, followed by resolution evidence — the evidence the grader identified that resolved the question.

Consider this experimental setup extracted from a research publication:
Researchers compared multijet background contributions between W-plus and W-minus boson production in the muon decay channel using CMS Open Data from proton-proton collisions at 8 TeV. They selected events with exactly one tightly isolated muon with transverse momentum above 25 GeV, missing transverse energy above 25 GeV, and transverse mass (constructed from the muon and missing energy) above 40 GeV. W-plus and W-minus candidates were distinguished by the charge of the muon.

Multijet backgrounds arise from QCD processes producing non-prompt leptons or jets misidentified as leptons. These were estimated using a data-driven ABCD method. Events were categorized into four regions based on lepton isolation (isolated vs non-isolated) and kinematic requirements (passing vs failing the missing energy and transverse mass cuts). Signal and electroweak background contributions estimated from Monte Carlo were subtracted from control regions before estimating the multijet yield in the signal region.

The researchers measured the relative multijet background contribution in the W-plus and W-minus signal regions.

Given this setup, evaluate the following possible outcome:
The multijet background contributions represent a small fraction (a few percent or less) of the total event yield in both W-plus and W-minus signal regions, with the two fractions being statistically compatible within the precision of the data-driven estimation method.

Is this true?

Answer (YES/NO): NO